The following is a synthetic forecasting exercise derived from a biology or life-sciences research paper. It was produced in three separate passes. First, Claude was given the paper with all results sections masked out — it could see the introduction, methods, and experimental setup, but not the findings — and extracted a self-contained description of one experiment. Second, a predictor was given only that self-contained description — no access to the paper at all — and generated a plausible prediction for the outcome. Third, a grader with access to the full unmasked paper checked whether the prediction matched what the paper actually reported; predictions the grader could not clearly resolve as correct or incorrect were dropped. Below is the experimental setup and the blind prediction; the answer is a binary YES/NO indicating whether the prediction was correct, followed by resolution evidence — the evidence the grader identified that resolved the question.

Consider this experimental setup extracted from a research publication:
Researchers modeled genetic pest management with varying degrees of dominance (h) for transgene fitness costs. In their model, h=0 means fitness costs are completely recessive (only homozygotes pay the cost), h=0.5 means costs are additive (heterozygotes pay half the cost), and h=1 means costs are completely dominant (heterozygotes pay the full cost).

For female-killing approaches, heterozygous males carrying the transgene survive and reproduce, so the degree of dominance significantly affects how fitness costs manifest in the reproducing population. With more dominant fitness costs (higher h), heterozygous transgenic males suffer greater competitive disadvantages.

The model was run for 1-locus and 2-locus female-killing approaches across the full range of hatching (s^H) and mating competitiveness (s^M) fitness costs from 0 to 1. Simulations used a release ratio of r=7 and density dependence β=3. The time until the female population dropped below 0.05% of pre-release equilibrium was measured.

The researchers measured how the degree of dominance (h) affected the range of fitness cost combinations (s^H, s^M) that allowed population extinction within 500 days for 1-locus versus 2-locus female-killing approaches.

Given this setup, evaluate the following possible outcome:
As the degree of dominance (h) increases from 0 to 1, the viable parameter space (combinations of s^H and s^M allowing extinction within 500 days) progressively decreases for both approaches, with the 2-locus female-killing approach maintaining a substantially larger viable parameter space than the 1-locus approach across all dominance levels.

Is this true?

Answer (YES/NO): NO